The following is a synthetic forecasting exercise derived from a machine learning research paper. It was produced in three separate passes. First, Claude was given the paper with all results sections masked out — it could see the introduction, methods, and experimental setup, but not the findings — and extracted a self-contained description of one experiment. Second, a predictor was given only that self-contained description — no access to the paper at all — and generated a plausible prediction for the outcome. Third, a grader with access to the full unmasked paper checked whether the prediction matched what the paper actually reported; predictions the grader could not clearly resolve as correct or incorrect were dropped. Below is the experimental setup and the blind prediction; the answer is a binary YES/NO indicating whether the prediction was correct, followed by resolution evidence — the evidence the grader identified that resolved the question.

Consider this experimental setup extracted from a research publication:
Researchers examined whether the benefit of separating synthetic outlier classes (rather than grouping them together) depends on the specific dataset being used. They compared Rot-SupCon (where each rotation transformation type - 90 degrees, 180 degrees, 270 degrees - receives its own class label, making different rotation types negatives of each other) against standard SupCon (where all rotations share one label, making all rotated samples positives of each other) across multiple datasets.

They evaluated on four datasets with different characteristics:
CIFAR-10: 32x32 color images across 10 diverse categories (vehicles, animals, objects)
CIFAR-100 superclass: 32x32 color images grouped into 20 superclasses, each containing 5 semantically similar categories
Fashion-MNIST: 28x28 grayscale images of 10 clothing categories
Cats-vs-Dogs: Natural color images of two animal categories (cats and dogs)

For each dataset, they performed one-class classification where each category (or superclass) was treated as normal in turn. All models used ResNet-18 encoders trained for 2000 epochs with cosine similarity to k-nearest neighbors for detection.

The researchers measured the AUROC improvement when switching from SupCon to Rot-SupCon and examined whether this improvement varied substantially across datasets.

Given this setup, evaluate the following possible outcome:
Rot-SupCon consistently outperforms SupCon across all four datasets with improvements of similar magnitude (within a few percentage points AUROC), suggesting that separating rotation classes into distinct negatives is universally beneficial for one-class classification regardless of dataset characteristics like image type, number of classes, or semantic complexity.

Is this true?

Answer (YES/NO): NO